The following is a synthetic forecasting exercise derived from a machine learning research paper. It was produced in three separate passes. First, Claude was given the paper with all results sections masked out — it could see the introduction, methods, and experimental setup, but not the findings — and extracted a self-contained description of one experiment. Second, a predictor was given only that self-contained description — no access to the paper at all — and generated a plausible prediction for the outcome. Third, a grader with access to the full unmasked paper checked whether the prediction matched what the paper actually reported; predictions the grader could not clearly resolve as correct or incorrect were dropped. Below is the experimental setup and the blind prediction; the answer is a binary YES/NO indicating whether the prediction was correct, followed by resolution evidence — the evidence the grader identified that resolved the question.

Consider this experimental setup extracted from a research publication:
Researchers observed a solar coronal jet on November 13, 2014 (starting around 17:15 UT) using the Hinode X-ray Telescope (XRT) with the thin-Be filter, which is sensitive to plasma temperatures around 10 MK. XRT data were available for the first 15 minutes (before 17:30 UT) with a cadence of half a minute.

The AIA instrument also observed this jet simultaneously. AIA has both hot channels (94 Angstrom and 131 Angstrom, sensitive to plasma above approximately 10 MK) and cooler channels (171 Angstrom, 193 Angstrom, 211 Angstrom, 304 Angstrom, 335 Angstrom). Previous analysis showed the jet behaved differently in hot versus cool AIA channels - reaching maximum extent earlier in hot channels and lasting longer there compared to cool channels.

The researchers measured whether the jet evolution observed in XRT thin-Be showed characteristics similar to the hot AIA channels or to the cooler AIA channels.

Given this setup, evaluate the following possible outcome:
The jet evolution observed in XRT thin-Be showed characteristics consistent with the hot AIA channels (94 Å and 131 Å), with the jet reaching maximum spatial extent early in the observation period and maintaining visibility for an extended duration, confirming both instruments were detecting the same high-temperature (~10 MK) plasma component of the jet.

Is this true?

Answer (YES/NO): YES